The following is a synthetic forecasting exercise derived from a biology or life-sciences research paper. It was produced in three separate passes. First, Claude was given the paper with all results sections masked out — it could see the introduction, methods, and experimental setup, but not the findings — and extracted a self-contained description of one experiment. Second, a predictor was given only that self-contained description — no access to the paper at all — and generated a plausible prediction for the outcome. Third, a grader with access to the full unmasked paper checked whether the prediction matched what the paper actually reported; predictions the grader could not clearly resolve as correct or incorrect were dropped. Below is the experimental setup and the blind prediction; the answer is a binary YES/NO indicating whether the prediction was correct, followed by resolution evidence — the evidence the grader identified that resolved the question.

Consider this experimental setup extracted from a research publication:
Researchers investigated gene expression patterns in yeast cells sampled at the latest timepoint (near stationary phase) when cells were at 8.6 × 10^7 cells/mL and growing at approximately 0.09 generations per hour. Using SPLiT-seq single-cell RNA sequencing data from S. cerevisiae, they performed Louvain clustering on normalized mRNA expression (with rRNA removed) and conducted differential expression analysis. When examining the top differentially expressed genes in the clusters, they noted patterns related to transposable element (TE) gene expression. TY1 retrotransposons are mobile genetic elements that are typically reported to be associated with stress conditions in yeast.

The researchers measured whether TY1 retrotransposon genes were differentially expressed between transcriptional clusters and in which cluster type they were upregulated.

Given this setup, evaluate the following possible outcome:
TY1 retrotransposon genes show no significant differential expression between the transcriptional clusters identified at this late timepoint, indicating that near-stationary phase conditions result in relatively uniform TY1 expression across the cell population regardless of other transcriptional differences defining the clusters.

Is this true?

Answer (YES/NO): NO